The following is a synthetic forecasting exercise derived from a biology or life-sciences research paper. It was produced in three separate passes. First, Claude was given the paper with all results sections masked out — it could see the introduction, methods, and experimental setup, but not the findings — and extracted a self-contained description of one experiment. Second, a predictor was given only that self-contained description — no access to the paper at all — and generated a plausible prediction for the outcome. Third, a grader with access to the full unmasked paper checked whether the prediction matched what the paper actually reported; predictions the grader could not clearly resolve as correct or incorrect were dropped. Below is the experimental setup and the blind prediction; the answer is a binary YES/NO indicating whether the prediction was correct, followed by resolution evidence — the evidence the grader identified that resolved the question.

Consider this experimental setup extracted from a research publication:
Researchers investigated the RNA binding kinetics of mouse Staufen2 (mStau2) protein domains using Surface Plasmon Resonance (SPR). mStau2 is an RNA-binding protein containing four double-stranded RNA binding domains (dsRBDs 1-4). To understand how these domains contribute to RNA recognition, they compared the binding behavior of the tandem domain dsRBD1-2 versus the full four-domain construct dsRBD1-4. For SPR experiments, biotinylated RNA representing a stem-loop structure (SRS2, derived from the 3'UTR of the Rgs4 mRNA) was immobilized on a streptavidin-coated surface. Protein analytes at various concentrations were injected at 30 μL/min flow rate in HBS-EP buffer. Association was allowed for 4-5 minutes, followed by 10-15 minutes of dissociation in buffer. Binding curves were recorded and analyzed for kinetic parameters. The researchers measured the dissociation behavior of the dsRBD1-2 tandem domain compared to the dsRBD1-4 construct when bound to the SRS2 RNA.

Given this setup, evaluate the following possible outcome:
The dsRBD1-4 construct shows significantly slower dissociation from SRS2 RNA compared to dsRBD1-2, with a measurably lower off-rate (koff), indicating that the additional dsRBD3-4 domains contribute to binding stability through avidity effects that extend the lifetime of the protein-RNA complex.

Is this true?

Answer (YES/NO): YES